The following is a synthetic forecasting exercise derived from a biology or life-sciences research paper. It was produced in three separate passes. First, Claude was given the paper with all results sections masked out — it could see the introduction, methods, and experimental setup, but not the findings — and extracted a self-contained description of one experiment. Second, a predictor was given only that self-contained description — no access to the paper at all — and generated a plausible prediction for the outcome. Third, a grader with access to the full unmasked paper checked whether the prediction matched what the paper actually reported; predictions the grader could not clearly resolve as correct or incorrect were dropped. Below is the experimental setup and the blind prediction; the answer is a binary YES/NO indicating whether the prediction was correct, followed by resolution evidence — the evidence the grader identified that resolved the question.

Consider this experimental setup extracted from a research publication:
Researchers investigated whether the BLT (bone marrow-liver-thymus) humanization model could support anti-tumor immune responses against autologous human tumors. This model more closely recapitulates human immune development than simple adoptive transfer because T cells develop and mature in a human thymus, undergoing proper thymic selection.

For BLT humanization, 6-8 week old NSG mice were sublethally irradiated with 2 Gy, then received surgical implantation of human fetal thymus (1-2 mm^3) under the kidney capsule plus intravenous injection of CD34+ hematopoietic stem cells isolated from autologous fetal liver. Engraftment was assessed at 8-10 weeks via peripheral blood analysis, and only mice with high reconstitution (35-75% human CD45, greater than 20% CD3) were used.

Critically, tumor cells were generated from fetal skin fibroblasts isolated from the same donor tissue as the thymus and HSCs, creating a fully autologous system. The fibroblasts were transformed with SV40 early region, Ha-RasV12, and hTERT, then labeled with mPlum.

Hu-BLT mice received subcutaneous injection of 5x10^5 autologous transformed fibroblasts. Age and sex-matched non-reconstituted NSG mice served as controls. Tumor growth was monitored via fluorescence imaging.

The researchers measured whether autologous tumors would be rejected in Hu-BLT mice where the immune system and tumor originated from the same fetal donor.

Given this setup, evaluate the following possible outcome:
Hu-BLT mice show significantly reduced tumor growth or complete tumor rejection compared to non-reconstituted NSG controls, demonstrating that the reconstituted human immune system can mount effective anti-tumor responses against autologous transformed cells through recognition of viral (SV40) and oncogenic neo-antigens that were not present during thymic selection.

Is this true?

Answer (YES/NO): YES